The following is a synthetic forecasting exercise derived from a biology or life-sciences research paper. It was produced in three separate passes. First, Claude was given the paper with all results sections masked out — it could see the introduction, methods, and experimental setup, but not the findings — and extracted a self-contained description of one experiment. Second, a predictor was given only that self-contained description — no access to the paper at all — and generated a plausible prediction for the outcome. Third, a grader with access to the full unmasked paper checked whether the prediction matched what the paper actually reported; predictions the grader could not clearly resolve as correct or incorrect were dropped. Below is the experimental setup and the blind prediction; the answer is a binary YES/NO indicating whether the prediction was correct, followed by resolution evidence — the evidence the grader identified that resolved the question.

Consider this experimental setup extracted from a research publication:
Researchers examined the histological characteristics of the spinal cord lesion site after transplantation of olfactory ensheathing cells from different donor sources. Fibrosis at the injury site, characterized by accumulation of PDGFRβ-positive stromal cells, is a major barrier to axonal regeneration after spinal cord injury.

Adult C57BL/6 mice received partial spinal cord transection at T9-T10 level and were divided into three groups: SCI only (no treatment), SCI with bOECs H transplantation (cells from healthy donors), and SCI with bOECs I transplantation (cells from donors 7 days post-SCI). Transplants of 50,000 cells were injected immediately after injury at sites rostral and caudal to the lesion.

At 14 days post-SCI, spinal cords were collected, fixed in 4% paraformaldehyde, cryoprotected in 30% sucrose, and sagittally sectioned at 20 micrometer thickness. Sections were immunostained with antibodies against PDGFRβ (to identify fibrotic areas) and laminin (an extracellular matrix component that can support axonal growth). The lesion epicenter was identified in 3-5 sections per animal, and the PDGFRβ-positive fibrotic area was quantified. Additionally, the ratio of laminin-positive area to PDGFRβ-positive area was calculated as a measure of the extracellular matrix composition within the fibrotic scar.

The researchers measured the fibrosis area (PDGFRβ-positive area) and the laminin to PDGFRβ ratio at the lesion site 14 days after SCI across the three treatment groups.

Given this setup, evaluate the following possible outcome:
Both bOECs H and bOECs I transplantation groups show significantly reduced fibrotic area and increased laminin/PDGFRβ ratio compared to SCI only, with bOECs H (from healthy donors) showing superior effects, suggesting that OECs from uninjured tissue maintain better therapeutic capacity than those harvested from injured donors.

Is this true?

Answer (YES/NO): NO